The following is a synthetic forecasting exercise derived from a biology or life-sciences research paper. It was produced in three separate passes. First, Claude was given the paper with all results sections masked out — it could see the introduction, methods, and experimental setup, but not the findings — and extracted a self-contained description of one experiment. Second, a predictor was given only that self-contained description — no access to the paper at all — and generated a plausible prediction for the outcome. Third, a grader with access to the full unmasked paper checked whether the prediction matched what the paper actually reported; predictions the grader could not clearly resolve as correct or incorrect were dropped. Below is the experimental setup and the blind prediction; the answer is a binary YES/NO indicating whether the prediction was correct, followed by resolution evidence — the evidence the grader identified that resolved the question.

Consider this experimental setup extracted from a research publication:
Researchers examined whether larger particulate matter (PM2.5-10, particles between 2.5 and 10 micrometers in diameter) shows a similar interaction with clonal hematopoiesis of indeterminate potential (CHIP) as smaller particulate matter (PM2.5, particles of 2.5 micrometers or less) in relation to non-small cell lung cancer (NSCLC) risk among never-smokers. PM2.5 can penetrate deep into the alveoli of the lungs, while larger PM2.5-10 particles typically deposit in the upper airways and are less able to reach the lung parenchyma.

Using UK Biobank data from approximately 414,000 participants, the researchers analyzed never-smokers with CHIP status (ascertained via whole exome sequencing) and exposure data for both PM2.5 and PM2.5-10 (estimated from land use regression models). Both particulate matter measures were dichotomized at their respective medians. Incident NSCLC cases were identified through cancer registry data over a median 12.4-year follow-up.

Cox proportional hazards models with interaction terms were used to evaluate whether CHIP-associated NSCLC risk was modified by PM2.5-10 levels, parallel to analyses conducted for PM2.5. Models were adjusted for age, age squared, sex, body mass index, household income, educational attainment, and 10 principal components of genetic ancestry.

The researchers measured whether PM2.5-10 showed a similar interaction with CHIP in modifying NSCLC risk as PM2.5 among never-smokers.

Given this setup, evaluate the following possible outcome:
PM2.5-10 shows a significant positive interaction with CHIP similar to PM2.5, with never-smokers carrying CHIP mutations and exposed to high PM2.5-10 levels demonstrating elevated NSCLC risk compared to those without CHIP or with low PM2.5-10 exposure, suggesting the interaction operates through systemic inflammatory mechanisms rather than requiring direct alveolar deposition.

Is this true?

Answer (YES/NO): NO